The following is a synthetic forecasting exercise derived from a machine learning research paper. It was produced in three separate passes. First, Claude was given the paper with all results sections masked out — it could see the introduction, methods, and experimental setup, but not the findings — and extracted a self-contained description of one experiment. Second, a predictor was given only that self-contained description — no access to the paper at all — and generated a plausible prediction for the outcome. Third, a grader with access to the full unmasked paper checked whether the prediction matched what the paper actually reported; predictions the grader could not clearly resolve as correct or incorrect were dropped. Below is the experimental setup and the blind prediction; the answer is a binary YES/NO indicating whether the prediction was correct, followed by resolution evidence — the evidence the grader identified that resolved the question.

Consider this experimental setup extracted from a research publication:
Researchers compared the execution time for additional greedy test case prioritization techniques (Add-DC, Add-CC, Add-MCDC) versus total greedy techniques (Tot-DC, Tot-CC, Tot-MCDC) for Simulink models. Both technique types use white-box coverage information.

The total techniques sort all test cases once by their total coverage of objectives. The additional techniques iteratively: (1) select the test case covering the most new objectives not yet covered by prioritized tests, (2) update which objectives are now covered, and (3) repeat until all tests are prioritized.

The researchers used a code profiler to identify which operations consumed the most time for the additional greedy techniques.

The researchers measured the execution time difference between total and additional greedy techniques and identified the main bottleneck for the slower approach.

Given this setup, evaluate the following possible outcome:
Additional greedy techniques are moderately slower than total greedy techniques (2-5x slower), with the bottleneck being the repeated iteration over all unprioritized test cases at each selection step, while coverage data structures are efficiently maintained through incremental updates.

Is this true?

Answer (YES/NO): NO